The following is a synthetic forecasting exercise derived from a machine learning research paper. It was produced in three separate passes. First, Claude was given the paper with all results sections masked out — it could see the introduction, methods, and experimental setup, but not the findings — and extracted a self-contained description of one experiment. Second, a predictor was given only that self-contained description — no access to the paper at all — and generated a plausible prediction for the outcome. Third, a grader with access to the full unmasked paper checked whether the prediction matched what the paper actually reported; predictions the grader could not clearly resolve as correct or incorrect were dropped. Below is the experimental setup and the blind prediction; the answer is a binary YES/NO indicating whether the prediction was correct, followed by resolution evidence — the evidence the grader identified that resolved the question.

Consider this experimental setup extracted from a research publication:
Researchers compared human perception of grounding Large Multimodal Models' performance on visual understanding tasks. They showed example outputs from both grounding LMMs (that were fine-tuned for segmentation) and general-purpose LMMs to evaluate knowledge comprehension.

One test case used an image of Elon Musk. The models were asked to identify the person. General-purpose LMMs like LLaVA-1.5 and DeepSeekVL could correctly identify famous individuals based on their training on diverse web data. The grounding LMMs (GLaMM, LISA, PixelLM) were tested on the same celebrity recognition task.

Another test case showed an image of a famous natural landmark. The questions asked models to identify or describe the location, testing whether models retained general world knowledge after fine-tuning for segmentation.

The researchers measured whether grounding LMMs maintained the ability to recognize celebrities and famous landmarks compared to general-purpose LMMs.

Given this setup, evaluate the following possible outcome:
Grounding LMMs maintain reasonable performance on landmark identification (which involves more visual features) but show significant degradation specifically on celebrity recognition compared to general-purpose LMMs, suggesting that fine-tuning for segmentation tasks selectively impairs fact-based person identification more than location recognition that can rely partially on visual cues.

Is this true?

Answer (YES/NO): NO